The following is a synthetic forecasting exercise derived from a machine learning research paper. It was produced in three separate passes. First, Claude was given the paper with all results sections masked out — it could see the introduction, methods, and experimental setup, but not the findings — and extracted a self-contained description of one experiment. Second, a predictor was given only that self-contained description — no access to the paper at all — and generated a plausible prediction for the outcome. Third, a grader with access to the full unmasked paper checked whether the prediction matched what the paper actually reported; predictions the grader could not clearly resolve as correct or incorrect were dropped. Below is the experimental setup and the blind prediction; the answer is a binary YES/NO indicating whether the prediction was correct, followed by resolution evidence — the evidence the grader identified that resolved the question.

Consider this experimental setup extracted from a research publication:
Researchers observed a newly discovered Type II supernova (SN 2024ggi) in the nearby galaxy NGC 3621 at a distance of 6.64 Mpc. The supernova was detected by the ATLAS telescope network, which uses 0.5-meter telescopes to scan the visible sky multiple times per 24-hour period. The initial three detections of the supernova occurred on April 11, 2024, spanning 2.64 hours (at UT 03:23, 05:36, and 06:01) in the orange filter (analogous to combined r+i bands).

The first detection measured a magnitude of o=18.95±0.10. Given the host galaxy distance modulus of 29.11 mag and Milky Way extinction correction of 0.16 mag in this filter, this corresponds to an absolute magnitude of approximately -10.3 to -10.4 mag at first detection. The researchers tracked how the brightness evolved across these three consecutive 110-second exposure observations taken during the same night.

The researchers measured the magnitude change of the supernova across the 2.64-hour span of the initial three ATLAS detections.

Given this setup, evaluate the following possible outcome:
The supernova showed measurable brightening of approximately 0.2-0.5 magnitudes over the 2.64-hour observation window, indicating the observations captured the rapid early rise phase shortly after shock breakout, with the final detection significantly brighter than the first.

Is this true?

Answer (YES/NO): NO